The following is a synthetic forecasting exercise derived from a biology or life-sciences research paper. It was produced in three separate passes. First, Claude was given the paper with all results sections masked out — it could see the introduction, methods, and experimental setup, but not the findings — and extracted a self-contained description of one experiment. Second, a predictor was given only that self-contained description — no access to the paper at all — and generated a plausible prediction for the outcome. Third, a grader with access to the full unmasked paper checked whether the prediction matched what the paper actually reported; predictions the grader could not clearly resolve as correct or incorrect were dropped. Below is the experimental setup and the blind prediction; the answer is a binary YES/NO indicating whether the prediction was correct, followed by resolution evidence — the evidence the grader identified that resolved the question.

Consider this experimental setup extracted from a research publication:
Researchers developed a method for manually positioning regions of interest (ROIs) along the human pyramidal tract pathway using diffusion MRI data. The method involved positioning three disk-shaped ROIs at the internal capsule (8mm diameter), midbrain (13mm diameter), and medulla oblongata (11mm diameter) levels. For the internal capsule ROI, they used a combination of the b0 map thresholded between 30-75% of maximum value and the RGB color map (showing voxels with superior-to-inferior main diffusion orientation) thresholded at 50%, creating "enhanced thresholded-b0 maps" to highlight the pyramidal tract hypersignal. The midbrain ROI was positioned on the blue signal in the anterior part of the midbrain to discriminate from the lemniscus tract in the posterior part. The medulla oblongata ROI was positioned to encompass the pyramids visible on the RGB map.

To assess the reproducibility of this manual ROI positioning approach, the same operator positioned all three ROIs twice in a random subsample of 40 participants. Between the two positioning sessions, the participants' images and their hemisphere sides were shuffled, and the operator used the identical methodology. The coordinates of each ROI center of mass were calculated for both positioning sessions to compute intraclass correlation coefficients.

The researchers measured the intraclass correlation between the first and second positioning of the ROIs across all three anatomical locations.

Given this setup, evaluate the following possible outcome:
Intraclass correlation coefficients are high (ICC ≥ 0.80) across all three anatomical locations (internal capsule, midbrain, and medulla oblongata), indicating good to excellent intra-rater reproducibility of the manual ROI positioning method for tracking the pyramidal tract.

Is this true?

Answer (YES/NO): YES